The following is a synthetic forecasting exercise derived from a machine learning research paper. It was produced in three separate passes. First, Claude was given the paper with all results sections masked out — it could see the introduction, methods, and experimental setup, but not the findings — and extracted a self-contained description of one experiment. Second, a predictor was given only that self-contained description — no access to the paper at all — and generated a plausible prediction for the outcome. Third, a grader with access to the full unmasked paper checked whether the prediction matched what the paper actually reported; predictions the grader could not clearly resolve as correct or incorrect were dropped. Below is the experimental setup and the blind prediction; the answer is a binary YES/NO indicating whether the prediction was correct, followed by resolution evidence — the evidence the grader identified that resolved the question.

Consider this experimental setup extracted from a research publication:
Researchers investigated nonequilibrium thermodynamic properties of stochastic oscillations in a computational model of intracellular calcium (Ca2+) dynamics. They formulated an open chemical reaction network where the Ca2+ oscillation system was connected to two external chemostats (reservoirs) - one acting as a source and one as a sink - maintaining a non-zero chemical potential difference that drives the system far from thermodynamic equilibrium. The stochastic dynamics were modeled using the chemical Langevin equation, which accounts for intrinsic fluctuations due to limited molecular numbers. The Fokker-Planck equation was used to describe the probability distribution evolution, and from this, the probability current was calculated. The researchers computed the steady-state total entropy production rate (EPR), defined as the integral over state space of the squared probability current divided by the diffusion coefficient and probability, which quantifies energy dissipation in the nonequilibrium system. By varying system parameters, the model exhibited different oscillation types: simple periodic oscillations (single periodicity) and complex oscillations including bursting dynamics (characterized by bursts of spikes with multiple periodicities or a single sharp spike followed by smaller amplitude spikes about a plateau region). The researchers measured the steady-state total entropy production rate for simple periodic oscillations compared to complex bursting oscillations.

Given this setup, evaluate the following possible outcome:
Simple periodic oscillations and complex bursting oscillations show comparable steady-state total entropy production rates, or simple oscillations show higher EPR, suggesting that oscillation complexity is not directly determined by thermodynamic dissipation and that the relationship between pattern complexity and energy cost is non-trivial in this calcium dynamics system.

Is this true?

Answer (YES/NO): NO